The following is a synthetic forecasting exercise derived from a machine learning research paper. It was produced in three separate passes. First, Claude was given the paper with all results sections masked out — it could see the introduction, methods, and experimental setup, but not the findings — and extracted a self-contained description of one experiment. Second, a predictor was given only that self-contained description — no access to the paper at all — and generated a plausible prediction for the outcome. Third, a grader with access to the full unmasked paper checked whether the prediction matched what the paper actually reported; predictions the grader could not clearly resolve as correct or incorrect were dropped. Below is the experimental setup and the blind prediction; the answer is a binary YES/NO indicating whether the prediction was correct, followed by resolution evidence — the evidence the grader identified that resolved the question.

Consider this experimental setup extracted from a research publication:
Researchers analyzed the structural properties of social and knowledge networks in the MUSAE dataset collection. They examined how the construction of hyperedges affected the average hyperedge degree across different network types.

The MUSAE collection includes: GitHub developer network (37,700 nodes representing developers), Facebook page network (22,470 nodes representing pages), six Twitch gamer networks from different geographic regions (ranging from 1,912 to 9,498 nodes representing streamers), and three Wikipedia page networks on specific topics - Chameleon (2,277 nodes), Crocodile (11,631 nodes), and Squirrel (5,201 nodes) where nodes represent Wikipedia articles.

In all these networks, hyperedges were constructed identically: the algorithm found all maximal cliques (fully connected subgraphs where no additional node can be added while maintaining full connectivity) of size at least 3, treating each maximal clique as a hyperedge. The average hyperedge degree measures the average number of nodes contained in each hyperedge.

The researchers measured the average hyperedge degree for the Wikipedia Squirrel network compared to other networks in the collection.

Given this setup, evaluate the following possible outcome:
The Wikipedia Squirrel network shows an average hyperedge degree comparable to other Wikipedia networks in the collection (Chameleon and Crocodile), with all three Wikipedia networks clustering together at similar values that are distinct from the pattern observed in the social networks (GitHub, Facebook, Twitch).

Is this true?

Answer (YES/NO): NO